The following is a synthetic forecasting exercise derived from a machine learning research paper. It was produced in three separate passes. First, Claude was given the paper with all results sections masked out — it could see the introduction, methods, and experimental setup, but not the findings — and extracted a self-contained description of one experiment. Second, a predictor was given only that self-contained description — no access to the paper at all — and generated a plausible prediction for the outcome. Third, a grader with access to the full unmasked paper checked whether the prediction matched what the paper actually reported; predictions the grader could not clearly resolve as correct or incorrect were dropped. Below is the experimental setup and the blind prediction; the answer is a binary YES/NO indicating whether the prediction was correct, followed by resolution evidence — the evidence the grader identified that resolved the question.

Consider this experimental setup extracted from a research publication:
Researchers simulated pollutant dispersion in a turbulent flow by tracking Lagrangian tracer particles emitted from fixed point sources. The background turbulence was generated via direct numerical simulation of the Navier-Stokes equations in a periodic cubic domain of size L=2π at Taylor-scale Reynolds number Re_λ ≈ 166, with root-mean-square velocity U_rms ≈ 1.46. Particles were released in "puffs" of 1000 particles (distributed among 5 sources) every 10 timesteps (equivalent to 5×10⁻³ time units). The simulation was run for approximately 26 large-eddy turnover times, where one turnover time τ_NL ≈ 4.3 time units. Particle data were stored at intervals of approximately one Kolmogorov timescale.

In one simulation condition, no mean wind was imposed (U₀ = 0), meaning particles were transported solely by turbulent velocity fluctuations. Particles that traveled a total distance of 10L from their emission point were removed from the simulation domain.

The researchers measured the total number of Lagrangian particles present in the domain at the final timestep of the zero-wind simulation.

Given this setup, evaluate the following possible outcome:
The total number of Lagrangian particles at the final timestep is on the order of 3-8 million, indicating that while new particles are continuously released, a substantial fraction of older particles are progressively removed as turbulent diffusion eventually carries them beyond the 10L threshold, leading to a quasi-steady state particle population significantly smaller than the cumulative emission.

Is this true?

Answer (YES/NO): NO